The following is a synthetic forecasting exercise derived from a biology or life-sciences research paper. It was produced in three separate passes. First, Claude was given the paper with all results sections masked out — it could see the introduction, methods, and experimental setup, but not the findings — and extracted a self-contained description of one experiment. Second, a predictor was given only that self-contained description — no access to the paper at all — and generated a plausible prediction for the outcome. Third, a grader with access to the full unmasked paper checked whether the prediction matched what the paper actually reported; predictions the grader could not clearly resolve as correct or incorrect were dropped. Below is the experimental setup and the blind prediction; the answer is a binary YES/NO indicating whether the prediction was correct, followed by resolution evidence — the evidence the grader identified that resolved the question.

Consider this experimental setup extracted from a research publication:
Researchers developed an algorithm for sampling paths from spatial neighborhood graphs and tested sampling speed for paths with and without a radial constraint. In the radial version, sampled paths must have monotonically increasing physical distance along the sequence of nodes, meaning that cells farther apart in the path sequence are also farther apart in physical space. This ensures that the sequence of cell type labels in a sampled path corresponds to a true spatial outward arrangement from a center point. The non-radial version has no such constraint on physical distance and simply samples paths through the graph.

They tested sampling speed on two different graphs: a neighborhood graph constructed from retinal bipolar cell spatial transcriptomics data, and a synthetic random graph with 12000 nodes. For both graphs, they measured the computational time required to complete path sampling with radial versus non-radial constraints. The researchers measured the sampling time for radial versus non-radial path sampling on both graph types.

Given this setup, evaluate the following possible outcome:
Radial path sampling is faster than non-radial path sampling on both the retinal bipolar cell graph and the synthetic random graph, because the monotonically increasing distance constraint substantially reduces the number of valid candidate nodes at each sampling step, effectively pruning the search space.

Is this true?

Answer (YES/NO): NO